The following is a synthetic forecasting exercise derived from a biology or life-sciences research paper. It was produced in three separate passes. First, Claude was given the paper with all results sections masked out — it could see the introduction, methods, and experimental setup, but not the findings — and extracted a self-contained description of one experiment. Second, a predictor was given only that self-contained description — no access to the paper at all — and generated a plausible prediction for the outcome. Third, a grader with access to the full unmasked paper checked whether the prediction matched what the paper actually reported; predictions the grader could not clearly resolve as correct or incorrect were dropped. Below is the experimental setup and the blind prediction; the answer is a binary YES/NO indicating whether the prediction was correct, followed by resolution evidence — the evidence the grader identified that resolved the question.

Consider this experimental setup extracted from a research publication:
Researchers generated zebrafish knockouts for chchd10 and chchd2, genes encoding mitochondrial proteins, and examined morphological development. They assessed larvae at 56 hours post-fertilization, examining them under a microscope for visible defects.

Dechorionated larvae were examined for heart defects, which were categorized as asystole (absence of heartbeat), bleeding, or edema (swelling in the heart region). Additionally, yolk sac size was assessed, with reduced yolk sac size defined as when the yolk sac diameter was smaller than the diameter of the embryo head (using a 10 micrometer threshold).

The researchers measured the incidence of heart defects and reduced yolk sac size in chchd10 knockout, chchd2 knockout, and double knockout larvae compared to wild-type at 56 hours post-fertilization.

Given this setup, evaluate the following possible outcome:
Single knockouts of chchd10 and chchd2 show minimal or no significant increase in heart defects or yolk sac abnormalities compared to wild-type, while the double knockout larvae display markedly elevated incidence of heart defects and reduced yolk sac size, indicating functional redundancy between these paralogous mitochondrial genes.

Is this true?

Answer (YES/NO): NO